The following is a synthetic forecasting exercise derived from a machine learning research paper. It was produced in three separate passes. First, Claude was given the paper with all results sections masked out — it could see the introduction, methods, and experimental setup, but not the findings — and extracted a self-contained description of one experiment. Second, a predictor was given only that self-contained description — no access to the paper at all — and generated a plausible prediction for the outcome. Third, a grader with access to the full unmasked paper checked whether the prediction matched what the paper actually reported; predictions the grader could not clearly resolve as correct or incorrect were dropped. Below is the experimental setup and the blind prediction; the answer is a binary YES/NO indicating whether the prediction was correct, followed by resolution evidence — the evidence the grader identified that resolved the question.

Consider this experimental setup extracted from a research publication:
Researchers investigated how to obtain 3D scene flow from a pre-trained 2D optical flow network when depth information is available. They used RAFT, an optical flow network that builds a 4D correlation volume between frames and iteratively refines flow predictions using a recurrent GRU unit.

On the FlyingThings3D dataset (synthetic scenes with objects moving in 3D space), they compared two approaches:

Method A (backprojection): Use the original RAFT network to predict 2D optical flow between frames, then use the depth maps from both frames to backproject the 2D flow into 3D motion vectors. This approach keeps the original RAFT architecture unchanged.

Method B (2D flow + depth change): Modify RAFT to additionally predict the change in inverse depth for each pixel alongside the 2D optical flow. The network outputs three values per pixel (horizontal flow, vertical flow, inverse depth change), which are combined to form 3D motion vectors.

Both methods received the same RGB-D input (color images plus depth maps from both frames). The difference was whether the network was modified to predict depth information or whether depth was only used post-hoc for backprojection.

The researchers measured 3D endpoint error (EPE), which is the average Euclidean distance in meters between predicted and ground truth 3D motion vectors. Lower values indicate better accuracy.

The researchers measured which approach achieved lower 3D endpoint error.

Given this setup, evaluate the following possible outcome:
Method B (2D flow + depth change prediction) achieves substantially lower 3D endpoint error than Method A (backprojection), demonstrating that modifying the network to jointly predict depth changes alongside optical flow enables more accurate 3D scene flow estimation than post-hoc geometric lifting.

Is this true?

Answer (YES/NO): YES